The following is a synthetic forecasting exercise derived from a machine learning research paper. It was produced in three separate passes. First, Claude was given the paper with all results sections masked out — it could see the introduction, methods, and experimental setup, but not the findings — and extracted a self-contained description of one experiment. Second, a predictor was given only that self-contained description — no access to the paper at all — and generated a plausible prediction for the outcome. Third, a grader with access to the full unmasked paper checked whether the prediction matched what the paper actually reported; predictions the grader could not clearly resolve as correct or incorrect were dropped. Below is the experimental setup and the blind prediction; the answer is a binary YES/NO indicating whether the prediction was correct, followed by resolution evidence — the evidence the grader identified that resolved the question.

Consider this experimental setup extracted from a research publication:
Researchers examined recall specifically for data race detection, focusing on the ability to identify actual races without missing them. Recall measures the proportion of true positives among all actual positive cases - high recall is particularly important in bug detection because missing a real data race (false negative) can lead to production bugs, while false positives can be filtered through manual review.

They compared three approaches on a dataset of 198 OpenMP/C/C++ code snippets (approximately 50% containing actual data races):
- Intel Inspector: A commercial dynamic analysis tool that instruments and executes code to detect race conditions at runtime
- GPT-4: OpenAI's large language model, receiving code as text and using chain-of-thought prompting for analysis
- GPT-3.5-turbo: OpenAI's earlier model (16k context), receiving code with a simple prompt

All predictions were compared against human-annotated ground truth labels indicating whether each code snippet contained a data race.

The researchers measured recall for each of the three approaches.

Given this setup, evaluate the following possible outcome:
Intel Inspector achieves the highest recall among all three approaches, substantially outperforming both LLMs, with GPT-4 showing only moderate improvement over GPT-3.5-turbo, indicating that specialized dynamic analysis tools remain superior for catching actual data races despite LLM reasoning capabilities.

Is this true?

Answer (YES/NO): YES